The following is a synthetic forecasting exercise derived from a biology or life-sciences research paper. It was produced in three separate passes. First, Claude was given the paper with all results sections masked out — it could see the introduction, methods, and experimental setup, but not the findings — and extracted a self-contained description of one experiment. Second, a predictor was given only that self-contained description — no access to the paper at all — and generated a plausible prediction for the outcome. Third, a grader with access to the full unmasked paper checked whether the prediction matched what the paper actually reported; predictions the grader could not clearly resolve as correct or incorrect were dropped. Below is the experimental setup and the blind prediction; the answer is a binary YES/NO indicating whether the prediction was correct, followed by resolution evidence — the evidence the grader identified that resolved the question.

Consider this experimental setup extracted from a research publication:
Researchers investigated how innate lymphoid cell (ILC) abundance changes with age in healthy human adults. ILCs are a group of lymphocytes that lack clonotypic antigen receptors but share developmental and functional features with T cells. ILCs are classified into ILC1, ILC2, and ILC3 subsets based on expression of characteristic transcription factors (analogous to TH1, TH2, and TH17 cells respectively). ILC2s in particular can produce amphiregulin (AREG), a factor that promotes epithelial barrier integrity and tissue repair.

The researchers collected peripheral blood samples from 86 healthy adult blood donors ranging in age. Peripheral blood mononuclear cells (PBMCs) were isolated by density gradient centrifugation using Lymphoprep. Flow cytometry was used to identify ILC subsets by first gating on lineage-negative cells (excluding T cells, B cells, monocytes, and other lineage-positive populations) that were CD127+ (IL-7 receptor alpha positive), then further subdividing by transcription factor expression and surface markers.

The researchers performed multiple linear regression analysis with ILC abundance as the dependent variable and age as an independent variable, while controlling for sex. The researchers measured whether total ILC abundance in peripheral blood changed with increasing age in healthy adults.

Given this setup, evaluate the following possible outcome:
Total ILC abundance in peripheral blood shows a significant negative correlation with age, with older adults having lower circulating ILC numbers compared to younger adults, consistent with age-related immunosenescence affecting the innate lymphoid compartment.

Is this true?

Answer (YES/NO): YES